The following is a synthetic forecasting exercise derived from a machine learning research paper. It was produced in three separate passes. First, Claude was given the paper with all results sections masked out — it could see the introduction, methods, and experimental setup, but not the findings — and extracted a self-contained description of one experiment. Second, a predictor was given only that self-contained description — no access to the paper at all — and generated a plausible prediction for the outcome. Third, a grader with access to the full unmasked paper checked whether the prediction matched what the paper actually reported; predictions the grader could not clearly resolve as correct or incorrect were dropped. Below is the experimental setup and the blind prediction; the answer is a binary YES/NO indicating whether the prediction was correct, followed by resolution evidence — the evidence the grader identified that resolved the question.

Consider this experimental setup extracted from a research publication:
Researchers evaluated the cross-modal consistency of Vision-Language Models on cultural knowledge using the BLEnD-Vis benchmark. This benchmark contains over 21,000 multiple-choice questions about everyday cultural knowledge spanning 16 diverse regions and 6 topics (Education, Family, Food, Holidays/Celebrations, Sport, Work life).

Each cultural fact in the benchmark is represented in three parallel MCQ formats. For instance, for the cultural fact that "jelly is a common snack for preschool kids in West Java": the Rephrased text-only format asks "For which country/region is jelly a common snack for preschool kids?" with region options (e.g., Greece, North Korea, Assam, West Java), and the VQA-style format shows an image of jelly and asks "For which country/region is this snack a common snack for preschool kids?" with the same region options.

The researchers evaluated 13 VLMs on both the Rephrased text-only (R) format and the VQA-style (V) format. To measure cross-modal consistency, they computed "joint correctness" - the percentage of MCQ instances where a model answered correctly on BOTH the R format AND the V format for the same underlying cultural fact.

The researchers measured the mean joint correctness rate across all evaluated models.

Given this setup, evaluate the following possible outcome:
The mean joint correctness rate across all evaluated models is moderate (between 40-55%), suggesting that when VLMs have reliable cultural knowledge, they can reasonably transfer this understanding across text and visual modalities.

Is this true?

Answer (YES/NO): YES